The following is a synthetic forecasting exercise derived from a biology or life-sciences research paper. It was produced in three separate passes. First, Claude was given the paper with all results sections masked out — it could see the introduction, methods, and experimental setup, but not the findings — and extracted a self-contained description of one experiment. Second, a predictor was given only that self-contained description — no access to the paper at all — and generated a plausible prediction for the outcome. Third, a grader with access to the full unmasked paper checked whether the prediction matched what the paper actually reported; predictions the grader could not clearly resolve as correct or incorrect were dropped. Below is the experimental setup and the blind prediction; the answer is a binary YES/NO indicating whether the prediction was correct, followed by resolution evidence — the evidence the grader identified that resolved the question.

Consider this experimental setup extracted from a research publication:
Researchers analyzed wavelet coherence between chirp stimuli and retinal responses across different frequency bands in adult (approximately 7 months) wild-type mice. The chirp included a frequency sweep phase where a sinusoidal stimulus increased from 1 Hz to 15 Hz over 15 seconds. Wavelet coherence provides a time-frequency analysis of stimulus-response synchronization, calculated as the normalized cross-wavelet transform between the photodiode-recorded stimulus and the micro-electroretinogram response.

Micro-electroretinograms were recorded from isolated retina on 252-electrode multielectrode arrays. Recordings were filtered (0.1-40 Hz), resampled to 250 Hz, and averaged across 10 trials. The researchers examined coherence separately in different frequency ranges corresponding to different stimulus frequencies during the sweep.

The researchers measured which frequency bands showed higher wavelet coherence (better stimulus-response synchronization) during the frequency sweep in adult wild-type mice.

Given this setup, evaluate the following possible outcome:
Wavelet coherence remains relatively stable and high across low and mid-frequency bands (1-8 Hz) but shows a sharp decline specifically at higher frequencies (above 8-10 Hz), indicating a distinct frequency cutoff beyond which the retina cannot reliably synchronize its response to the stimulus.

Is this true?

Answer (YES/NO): NO